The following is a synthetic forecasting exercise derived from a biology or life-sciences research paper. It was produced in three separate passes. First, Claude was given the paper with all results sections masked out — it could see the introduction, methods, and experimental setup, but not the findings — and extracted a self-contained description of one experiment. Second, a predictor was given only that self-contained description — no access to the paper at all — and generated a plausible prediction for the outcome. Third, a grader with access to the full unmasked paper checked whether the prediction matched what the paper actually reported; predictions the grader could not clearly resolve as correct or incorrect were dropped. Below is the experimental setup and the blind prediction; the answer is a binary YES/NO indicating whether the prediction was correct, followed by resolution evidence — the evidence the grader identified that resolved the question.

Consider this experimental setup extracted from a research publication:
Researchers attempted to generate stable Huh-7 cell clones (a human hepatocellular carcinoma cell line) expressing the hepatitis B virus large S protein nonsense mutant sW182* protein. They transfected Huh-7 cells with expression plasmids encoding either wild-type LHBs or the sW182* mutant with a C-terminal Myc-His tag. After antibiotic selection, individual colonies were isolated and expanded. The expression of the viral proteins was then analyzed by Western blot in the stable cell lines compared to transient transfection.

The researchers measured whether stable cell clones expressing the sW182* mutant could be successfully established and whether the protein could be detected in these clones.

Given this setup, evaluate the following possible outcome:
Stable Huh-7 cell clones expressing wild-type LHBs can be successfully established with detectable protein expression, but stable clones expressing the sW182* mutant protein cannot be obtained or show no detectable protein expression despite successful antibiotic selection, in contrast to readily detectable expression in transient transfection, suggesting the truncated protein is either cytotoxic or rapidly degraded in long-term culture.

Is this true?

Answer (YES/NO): NO